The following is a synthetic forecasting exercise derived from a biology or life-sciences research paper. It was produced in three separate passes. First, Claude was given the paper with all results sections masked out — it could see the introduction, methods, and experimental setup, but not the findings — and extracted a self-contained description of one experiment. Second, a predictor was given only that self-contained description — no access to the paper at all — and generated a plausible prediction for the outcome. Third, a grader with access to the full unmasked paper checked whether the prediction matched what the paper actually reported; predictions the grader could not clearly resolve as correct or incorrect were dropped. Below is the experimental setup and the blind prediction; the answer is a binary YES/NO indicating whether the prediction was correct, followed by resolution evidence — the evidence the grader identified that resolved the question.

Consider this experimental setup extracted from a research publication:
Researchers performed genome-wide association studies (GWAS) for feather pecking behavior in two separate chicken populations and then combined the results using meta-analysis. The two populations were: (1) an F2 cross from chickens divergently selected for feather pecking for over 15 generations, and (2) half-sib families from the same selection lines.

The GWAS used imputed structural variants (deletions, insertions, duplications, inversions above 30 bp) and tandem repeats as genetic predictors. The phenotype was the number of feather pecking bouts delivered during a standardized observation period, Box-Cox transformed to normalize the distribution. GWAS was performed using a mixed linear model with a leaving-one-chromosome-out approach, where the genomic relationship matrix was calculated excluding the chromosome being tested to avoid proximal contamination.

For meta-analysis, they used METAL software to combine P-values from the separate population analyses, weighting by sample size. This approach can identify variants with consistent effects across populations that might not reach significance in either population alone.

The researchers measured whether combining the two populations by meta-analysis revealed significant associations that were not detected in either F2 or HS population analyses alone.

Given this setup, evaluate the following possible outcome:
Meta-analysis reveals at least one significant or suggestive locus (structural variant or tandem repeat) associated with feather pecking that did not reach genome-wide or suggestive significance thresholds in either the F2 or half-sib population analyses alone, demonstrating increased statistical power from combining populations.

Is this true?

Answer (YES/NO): NO